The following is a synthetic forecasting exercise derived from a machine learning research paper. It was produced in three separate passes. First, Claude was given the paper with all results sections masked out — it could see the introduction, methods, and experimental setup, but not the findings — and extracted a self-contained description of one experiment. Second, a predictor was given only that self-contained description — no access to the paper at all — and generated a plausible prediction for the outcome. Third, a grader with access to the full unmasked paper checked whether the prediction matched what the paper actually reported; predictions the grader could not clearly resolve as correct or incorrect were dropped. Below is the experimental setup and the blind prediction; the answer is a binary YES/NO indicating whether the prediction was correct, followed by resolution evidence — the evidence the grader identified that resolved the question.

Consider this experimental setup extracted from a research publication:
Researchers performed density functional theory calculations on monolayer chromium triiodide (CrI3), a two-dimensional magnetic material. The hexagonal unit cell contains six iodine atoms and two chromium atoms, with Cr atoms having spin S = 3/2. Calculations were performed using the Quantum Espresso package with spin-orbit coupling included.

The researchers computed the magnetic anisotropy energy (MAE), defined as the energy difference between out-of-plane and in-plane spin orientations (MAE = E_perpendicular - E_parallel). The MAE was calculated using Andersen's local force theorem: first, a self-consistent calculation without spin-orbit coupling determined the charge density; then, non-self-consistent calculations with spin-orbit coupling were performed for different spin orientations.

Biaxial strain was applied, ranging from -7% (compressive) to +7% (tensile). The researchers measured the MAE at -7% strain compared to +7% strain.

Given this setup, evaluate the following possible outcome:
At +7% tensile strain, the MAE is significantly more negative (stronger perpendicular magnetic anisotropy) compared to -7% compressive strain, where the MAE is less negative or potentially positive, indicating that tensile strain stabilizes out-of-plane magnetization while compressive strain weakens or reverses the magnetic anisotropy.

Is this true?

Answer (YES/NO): NO